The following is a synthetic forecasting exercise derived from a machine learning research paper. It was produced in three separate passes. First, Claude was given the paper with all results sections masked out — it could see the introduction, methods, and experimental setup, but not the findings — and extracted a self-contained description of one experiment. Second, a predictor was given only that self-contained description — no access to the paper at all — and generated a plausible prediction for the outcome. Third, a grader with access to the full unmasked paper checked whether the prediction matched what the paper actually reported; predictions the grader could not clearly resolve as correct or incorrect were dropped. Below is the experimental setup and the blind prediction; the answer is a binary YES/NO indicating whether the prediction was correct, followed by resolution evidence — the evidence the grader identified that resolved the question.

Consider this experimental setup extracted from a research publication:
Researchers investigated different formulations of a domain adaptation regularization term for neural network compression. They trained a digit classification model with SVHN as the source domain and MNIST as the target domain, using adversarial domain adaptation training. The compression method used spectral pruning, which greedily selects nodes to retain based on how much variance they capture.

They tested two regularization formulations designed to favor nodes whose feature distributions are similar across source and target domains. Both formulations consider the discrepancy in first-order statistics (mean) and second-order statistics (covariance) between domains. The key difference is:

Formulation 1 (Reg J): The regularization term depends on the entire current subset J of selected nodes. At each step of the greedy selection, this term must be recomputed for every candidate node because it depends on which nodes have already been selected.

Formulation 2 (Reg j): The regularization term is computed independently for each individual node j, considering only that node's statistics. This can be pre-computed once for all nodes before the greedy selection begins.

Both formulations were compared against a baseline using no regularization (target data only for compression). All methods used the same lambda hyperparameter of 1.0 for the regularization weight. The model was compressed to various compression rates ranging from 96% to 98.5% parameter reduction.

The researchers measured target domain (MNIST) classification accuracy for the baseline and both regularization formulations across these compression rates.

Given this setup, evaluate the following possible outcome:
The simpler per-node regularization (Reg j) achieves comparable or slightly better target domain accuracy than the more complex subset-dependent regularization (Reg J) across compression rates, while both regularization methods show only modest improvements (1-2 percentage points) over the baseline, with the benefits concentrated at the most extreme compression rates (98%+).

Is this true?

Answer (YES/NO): NO